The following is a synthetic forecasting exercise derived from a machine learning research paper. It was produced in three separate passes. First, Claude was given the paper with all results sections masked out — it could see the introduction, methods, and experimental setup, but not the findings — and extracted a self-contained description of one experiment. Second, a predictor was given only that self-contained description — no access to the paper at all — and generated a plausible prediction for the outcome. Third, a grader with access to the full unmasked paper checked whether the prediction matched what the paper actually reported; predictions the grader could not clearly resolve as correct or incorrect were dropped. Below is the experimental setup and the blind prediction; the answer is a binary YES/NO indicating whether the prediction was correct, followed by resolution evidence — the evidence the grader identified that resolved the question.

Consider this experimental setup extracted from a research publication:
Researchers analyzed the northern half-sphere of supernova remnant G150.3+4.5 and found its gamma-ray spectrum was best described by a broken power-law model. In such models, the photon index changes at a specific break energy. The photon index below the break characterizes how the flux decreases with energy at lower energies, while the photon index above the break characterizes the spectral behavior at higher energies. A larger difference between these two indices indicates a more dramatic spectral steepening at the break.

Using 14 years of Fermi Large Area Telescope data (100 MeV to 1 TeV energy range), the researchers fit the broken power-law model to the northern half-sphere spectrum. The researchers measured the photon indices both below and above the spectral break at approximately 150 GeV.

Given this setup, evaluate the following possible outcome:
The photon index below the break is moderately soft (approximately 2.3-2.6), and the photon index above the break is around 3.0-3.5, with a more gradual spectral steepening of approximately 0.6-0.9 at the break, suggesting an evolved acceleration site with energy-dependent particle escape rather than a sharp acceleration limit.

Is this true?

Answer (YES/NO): NO